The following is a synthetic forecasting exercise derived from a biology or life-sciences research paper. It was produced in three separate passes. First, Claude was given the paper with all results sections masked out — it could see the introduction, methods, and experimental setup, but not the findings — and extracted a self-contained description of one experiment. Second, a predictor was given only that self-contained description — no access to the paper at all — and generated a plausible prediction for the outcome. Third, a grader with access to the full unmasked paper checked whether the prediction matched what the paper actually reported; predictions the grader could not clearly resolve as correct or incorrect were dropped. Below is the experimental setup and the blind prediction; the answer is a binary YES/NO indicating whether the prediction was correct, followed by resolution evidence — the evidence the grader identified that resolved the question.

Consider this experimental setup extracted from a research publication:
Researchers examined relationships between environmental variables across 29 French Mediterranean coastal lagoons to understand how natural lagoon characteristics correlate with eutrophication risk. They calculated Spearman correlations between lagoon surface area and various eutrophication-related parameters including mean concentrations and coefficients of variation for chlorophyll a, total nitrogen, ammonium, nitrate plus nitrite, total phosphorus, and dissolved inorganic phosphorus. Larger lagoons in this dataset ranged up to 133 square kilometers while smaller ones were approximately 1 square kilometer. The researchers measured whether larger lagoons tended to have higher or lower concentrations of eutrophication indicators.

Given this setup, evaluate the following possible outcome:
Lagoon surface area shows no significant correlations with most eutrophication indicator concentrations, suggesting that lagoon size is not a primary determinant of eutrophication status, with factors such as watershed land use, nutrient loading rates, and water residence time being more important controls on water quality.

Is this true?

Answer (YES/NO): NO